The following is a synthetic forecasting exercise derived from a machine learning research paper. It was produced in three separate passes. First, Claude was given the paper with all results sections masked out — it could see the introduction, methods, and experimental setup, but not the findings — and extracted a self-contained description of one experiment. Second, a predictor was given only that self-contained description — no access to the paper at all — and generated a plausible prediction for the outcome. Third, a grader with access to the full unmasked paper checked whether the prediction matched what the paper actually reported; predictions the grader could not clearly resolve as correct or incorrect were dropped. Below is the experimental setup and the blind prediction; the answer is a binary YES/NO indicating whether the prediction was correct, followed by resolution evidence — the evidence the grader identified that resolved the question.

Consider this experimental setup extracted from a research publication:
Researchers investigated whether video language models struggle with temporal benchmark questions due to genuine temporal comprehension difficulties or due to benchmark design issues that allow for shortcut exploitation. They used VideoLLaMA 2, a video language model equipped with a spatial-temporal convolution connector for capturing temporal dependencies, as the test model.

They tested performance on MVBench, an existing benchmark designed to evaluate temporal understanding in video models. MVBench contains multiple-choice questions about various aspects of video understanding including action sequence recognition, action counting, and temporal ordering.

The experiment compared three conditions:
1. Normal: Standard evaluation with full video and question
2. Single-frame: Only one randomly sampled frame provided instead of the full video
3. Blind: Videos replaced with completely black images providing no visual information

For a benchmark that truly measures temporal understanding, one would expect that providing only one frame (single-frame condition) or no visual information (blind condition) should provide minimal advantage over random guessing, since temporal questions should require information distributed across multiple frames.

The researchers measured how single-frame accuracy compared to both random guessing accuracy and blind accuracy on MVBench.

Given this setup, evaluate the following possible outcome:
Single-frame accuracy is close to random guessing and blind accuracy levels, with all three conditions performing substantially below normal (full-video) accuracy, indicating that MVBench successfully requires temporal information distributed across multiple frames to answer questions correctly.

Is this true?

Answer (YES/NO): NO